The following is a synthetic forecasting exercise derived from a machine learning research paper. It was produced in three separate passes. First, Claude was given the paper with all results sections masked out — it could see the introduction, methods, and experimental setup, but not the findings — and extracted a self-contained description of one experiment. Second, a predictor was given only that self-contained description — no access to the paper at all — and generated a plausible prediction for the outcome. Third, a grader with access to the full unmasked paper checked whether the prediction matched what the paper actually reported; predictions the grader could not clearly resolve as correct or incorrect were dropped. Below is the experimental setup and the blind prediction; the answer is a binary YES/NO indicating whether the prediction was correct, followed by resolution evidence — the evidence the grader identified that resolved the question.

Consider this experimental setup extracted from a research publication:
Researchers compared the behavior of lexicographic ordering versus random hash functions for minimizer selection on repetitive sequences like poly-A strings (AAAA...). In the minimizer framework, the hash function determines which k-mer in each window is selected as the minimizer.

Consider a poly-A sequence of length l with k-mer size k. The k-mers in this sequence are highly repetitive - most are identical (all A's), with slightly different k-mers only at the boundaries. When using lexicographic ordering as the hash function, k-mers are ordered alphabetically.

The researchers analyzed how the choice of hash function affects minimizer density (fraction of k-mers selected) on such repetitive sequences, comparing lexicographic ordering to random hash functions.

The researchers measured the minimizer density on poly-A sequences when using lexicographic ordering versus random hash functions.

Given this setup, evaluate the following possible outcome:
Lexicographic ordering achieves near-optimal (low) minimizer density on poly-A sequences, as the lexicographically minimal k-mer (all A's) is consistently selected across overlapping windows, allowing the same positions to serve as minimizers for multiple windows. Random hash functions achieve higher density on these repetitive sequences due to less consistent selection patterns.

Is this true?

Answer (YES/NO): NO